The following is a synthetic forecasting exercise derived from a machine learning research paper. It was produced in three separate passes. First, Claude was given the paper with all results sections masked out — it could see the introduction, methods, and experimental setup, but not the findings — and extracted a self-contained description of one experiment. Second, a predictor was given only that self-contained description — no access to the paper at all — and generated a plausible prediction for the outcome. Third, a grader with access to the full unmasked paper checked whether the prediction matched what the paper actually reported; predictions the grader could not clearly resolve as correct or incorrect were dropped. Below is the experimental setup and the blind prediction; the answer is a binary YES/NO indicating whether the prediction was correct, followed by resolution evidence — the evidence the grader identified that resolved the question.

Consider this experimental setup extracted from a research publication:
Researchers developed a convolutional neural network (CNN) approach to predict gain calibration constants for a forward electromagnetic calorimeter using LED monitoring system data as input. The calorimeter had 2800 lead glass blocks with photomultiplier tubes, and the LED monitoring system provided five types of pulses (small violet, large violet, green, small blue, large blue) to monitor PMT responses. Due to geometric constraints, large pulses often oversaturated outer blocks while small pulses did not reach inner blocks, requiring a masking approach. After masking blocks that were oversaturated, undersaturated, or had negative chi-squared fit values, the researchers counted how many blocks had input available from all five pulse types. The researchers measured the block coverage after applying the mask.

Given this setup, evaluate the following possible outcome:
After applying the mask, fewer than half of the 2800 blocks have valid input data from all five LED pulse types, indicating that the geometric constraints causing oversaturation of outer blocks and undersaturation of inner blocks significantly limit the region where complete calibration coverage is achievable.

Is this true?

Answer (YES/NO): NO